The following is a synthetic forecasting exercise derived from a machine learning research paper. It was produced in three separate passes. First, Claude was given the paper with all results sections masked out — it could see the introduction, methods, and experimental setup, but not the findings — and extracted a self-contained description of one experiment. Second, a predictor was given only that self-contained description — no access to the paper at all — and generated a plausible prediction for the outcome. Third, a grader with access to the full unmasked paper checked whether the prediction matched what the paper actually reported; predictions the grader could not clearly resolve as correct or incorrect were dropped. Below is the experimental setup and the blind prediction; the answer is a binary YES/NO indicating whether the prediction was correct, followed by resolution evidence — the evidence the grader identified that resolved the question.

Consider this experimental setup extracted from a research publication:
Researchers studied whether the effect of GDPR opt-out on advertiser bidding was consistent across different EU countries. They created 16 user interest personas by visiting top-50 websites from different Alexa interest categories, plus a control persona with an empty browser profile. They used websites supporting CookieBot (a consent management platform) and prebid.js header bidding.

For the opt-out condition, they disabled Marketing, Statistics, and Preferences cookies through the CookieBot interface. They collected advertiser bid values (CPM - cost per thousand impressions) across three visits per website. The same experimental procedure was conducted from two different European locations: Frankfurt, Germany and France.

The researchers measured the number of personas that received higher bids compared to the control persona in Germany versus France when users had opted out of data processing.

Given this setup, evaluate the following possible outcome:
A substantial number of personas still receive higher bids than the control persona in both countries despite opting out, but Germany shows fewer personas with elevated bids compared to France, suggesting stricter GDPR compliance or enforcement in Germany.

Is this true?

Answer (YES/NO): NO